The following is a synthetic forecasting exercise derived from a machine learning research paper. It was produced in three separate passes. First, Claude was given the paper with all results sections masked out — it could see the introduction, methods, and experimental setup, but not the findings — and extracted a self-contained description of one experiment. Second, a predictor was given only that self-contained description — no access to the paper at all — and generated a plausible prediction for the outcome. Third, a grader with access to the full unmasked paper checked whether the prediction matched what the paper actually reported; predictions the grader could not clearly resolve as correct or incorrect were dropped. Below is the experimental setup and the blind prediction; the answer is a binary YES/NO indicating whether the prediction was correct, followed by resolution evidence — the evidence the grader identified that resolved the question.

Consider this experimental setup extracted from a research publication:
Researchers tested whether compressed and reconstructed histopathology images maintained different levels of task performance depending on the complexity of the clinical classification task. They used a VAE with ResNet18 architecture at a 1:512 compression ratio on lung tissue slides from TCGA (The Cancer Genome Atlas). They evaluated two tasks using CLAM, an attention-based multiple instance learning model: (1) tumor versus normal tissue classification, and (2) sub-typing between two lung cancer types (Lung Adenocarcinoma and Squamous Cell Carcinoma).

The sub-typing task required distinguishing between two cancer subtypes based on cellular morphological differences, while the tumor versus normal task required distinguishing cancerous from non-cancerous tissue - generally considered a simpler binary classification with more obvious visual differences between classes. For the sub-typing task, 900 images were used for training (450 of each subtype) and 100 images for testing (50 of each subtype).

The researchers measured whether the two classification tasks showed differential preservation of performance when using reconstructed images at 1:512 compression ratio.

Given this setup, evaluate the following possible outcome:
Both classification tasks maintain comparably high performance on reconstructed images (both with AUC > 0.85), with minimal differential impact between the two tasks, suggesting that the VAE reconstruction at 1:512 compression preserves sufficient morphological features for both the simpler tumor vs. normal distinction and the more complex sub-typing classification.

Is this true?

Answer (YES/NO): NO